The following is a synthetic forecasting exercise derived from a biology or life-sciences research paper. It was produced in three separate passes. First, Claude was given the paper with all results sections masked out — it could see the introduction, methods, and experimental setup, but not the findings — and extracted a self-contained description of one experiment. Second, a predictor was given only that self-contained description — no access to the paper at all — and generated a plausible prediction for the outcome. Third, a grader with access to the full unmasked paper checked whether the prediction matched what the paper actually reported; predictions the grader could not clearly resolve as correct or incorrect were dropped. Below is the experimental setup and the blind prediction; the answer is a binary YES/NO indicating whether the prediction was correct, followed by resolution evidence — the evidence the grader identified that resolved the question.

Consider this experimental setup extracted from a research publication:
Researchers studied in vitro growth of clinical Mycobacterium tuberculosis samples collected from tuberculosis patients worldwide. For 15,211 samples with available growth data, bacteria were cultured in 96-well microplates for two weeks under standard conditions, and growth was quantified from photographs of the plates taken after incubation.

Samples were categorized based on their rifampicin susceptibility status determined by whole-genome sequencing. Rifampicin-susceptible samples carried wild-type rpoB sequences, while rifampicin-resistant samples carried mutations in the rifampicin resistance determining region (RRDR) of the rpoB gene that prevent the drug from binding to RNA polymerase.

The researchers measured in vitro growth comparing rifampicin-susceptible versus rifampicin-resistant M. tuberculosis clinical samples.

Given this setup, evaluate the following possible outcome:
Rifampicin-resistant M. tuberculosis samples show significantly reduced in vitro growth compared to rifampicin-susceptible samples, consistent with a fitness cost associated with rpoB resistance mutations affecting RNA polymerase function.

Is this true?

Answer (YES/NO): YES